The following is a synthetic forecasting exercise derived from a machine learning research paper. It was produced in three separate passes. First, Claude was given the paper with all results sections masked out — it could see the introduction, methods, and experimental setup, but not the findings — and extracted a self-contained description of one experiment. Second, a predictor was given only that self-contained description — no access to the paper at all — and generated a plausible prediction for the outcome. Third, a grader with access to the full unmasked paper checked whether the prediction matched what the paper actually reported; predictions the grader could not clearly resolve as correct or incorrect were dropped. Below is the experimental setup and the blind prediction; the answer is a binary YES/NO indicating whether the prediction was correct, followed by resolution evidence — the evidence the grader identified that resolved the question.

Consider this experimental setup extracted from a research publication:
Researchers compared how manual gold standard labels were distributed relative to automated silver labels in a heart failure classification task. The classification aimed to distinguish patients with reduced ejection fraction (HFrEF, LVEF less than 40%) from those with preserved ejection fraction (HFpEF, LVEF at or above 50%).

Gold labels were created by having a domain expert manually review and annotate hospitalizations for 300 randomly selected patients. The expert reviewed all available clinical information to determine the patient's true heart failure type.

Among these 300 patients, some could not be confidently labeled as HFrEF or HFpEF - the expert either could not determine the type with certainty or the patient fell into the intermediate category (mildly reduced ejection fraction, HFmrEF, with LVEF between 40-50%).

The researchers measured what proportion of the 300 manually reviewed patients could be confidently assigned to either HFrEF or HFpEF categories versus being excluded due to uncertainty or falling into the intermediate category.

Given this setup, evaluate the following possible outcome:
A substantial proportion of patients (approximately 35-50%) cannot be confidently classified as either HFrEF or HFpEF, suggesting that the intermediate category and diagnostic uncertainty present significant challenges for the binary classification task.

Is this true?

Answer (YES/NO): YES